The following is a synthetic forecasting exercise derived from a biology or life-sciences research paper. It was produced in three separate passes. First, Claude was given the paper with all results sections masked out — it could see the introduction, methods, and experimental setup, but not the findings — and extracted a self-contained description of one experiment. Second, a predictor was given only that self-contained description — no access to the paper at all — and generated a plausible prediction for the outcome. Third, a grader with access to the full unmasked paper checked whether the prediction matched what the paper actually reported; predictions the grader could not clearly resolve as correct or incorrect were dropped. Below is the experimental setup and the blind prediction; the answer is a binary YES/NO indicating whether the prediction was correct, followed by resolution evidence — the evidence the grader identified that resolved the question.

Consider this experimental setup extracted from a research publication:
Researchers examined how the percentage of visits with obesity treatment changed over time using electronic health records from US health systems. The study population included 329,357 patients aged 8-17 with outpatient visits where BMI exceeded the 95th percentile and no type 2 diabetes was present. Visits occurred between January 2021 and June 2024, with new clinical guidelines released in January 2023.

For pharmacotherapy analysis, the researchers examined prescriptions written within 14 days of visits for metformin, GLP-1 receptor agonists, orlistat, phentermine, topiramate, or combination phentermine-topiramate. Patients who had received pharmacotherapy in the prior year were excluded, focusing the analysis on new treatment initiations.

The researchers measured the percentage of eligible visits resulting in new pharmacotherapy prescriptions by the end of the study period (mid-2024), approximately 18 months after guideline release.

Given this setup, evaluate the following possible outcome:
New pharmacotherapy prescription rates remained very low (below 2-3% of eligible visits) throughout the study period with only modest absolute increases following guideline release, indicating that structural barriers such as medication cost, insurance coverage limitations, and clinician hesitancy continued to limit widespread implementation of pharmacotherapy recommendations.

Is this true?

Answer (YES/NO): YES